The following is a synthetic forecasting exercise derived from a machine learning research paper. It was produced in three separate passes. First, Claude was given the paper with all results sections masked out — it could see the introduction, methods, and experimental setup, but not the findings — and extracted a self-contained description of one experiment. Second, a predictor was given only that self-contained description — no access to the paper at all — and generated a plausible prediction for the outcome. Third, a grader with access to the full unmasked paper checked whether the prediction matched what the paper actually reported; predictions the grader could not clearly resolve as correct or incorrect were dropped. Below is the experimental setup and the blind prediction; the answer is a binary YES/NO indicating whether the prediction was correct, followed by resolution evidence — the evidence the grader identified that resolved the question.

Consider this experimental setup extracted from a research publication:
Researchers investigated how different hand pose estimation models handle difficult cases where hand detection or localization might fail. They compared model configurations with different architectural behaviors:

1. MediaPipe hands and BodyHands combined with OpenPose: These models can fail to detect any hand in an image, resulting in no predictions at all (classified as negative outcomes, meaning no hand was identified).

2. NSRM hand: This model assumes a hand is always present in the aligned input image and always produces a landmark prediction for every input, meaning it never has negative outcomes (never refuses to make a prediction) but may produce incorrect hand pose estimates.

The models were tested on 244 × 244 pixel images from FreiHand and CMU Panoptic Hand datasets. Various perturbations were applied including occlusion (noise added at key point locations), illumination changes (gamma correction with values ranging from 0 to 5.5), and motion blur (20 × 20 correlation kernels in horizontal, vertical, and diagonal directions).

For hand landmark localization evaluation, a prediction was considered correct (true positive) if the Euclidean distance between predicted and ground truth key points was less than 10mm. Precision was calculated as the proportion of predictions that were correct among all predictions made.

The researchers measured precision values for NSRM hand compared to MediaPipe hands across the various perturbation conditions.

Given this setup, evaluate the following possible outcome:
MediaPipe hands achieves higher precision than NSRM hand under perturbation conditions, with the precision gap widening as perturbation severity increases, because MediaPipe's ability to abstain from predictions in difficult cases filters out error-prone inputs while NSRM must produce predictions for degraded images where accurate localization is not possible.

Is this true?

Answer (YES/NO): NO